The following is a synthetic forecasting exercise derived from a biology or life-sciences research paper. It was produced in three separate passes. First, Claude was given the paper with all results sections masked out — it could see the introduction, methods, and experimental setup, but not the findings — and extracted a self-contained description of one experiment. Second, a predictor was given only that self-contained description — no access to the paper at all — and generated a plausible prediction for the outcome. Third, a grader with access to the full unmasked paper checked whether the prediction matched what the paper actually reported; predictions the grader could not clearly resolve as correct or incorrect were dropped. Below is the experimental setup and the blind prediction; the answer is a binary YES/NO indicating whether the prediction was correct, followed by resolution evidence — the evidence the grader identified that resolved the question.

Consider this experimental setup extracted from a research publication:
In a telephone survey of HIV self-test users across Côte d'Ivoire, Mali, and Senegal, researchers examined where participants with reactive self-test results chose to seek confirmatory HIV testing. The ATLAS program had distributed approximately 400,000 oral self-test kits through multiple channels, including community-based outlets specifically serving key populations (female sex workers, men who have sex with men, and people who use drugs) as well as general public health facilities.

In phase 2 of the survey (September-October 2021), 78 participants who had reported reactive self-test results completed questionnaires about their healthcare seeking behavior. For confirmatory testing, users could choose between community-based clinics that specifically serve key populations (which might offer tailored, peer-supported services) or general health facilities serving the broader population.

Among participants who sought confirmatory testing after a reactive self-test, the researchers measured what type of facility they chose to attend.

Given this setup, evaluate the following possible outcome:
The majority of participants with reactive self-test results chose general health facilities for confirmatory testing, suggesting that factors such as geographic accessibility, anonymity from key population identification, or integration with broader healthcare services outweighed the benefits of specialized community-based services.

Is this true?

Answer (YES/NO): YES